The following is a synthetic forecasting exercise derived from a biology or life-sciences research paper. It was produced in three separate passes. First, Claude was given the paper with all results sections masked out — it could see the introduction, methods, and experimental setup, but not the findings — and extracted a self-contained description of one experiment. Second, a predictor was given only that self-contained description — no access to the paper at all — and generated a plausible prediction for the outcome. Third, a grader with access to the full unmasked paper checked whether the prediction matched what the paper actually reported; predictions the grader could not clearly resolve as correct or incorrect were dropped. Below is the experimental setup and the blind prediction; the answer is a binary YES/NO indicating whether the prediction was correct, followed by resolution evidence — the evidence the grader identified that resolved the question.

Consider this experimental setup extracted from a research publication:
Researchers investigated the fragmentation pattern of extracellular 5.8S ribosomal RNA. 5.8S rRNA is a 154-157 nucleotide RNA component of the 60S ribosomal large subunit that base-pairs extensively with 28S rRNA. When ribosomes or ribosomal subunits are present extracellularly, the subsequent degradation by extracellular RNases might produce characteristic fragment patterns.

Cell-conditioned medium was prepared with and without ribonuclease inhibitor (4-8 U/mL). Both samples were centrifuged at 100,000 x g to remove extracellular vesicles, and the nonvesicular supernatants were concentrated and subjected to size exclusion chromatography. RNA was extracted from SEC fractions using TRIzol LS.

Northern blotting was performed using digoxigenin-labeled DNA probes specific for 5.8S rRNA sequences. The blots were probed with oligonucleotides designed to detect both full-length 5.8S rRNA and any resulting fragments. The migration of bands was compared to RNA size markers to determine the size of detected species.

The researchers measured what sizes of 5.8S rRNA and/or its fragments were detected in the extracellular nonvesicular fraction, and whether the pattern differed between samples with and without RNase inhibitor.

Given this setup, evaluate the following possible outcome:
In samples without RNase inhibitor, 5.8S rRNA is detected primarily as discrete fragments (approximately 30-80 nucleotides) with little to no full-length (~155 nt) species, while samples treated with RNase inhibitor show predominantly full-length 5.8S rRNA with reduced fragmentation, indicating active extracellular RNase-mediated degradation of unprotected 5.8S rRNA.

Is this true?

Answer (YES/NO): NO